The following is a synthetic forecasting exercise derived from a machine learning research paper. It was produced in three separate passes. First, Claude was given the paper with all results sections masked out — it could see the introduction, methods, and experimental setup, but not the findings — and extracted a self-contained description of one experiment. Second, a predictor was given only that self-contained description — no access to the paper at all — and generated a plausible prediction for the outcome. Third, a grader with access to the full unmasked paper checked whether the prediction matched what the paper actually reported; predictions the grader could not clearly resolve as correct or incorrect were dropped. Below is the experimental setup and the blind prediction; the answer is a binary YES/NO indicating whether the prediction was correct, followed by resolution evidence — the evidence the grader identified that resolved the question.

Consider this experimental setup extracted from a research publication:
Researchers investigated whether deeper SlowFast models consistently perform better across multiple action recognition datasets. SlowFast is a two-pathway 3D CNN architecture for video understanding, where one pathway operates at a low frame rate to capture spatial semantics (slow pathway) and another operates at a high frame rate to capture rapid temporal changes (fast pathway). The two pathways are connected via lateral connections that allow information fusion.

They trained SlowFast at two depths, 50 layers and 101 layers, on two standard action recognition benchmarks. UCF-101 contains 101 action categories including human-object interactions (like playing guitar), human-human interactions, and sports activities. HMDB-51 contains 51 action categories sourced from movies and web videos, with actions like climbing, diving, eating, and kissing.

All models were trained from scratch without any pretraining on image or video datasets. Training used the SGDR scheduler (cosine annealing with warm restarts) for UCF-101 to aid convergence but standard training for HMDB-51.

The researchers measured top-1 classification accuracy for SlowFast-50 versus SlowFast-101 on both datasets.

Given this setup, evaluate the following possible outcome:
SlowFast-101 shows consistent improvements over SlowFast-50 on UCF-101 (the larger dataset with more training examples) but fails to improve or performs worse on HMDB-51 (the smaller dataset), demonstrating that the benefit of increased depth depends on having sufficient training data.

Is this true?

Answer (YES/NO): NO